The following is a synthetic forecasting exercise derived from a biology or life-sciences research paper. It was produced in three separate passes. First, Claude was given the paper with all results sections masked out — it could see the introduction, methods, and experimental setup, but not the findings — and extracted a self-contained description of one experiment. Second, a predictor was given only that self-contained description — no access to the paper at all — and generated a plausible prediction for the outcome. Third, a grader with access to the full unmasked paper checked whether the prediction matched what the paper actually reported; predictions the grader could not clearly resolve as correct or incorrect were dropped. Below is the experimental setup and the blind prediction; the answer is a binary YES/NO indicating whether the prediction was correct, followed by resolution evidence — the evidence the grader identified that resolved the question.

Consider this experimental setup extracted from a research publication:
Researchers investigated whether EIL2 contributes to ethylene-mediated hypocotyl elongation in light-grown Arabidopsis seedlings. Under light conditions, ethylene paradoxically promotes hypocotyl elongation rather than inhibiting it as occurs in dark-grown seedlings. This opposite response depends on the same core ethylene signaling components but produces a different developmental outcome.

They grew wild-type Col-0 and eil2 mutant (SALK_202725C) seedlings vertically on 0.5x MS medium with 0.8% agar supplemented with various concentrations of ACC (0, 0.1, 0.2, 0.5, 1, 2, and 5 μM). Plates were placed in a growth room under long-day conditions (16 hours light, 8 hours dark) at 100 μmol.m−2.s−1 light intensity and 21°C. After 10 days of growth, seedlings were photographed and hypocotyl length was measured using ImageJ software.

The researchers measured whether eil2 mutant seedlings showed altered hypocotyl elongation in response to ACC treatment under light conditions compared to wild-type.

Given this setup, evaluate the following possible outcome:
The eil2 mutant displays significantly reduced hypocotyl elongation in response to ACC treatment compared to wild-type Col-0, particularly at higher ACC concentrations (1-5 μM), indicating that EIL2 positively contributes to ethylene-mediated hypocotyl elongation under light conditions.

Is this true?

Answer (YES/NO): YES